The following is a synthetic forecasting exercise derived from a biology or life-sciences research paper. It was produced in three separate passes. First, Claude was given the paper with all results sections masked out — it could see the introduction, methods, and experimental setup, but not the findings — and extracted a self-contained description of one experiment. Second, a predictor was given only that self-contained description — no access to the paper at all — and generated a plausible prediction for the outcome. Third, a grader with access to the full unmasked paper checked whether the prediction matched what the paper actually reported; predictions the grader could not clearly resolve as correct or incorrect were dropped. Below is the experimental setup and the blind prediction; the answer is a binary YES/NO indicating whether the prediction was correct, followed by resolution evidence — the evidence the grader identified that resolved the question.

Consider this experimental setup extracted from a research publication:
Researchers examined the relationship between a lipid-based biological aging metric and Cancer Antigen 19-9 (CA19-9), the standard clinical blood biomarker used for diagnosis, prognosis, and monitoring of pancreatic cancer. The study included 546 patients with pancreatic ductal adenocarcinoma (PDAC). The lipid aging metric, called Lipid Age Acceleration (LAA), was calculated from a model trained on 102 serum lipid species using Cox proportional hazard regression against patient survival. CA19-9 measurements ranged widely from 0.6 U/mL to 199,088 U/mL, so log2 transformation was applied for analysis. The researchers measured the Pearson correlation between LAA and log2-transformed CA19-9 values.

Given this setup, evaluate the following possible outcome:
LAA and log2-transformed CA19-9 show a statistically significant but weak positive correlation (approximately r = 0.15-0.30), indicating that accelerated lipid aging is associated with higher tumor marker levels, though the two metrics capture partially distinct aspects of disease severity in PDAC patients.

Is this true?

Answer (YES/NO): YES